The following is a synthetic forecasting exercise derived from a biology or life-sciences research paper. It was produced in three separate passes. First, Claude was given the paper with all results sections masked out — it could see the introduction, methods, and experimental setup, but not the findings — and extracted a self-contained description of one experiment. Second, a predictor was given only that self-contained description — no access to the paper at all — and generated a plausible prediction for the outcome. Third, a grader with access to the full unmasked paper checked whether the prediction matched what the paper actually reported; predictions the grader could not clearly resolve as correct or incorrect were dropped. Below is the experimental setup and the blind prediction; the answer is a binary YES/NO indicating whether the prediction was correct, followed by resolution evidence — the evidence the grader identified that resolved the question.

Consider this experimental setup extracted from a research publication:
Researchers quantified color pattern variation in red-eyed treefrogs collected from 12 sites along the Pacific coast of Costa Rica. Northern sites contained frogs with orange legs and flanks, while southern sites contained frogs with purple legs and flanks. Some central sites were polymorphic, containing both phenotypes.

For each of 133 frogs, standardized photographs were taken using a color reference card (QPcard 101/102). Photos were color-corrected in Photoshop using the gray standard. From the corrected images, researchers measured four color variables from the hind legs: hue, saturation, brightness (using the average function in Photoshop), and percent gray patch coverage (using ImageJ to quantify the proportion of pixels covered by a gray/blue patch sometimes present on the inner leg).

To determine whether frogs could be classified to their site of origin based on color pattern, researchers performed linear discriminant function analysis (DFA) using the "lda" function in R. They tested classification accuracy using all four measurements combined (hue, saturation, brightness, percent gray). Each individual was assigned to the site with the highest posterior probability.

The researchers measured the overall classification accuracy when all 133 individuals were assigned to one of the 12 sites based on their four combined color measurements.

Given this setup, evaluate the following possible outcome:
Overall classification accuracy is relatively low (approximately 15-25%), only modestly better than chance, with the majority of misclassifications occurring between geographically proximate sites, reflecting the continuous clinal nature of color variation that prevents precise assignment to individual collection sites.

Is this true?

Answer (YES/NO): NO